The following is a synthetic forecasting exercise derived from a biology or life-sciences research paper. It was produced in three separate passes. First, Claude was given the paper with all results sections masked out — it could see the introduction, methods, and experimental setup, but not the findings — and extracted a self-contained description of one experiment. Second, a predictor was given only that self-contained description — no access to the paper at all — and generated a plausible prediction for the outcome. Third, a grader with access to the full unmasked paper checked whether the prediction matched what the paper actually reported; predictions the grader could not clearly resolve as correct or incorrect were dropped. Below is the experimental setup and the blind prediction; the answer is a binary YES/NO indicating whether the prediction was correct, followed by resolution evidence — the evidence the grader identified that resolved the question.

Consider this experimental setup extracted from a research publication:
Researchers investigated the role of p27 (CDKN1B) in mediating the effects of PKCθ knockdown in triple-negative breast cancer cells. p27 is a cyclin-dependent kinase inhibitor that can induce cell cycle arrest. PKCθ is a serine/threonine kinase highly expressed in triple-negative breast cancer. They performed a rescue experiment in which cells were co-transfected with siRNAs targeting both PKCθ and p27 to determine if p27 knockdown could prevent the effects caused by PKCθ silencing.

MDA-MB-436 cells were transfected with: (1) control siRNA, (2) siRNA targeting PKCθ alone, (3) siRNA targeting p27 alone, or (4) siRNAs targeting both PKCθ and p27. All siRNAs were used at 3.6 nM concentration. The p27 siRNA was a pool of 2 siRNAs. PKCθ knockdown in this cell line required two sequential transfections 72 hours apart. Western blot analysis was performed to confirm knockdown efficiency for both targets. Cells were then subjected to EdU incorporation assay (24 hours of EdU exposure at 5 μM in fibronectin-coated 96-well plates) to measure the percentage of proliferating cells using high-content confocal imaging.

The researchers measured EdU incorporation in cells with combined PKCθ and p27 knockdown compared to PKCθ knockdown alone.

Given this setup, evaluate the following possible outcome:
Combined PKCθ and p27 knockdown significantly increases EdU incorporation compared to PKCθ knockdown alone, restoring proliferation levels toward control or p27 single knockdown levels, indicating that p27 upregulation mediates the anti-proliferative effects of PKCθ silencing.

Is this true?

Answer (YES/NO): YES